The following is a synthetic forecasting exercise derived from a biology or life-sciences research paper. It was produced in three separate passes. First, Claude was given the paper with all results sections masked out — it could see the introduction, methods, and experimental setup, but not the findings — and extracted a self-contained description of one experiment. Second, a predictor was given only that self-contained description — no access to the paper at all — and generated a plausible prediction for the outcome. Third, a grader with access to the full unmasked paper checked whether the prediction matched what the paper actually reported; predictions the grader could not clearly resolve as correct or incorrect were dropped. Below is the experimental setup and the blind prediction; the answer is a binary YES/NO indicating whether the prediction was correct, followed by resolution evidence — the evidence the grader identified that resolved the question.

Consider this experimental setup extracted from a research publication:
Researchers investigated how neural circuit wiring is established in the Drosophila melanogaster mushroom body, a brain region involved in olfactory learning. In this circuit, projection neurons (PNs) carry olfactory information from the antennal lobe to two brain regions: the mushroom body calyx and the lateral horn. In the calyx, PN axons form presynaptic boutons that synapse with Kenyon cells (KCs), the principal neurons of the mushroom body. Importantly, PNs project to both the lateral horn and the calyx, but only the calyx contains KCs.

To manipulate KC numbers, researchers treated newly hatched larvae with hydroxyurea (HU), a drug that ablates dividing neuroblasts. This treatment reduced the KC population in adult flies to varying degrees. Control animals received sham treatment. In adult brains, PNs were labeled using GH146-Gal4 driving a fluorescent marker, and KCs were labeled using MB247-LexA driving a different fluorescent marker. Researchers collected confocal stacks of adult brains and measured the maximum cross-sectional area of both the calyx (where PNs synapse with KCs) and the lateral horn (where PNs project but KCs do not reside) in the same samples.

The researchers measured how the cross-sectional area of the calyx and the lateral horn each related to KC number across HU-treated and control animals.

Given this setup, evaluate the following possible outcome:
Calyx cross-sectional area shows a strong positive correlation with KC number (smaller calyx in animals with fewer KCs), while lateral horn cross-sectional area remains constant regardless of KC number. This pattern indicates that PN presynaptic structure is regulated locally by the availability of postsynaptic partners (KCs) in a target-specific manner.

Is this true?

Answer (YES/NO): YES